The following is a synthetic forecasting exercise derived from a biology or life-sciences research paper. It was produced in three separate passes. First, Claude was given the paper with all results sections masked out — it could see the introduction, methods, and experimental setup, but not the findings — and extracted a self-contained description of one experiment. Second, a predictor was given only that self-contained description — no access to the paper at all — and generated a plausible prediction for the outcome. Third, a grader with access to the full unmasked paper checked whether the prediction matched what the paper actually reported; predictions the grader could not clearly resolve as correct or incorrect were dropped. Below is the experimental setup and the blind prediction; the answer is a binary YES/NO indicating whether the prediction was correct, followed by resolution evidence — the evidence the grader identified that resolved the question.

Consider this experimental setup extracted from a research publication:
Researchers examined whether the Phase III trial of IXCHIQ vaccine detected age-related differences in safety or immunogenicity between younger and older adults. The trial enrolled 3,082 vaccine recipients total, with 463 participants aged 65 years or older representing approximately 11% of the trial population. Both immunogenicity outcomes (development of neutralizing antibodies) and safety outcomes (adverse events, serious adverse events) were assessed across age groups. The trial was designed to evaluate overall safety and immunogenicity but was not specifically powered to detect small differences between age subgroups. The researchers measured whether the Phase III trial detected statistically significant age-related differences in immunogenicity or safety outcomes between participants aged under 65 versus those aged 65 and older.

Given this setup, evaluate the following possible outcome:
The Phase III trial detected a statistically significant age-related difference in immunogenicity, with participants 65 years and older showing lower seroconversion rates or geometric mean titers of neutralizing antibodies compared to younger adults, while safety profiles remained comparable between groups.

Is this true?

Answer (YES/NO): NO